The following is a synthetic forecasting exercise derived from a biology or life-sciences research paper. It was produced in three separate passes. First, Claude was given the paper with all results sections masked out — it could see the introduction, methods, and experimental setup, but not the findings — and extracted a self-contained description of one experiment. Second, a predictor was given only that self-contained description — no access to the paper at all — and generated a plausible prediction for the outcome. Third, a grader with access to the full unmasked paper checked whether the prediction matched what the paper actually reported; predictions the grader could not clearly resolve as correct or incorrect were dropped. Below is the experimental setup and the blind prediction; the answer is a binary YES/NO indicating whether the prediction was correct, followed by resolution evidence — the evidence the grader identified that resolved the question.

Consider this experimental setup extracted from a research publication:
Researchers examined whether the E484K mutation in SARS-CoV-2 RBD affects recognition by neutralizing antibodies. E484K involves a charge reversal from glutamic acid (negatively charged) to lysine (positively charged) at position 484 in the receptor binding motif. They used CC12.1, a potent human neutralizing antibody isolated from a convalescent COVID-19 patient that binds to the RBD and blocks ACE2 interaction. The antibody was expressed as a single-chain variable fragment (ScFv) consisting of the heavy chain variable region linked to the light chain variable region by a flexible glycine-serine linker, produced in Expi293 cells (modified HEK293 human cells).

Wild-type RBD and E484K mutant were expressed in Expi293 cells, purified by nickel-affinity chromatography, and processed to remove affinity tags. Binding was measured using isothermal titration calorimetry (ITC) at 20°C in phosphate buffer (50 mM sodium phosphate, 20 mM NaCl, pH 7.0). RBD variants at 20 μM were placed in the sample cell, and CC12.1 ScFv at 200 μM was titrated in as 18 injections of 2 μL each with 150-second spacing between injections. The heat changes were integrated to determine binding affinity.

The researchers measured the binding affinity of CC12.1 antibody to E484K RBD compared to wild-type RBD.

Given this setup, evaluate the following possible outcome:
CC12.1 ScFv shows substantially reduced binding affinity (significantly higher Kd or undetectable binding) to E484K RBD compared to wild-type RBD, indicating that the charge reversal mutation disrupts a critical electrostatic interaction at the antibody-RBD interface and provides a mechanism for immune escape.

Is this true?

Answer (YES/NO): NO